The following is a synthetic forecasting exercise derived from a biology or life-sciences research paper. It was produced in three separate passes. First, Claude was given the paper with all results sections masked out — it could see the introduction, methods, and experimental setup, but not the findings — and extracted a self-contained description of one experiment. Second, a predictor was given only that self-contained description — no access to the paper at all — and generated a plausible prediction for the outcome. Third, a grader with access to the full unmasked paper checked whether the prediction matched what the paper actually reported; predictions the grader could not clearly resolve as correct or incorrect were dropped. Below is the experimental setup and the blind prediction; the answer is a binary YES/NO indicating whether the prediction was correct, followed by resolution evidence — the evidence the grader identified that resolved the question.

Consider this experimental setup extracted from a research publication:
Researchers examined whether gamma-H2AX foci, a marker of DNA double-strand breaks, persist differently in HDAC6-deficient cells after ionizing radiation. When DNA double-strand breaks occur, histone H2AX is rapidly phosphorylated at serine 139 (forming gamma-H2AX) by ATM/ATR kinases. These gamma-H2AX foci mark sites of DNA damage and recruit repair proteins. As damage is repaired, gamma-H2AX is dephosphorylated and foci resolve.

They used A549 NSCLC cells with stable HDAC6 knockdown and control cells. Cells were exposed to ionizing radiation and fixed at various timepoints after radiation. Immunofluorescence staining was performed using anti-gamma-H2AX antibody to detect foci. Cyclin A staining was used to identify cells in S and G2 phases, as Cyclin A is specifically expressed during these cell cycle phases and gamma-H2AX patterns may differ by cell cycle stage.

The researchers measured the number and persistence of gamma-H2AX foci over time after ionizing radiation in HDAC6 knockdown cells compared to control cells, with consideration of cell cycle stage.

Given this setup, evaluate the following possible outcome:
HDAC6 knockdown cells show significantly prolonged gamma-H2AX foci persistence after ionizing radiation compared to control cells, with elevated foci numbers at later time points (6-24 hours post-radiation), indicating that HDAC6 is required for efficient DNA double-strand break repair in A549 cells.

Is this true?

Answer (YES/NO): NO